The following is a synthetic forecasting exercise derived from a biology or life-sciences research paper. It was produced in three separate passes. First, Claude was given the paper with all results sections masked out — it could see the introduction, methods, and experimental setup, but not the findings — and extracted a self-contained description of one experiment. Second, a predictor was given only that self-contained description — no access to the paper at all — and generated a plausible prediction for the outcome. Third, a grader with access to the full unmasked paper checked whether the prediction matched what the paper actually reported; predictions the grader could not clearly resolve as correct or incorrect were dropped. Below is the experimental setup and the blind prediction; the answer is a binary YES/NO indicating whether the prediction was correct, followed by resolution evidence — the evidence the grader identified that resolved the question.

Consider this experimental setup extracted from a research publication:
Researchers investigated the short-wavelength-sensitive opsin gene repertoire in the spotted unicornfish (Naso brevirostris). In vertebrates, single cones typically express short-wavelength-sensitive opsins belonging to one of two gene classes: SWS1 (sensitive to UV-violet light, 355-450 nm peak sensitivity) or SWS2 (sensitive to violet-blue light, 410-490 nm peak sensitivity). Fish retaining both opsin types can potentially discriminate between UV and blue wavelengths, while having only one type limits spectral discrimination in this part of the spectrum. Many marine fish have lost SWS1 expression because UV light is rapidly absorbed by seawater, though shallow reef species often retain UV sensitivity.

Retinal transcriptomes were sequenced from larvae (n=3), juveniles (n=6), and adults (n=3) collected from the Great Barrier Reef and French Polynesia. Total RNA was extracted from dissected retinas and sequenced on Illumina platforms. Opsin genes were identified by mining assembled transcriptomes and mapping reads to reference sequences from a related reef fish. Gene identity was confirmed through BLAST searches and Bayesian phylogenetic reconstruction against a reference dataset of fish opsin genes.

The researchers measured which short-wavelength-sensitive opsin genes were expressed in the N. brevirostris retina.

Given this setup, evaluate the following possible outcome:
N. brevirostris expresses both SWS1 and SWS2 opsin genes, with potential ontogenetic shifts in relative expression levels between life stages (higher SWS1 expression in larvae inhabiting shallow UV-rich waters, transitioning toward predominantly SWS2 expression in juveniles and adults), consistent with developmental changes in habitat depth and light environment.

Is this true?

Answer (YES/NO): NO